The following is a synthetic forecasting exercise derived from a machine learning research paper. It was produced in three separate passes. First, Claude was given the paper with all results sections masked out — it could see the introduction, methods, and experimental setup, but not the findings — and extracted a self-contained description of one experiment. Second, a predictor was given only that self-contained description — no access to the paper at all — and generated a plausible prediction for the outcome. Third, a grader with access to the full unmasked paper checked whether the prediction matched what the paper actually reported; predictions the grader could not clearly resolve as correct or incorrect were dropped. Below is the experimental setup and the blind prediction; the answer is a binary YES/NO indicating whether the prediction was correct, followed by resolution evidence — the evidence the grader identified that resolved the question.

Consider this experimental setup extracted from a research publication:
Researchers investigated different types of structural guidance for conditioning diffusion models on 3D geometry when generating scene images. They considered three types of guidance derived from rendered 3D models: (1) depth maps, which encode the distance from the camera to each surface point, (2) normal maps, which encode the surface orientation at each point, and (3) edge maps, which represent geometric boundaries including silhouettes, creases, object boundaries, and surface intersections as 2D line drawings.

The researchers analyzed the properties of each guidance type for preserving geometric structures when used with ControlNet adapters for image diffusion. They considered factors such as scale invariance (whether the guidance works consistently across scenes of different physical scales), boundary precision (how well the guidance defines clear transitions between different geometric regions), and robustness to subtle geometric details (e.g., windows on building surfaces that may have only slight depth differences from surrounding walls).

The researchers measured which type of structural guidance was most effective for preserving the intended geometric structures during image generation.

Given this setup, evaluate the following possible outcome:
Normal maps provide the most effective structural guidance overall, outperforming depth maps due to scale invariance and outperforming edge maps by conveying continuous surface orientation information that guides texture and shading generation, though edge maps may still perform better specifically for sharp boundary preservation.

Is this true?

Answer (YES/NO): NO